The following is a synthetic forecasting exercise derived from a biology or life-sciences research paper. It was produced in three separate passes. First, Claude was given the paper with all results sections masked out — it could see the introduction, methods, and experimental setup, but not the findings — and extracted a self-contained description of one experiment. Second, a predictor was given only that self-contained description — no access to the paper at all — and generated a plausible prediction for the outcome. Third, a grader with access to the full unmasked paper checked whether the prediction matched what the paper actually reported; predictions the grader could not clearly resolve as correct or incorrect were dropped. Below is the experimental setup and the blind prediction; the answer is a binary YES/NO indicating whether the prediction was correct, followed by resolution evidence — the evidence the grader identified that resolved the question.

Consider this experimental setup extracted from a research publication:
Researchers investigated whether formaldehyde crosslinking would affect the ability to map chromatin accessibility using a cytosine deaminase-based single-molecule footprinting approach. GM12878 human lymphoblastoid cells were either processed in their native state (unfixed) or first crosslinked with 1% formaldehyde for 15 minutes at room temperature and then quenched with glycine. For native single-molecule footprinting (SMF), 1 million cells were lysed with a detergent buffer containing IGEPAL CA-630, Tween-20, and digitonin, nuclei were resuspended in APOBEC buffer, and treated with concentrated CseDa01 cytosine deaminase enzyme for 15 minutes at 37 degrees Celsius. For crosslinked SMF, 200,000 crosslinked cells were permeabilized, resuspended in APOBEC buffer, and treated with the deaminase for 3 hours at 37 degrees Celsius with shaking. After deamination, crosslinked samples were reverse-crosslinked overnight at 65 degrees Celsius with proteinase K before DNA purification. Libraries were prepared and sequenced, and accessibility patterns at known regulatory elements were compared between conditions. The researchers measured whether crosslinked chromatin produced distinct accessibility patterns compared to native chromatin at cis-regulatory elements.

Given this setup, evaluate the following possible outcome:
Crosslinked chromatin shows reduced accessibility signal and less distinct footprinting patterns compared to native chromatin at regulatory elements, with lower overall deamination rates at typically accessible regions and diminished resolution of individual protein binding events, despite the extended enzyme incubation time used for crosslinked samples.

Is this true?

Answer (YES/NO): NO